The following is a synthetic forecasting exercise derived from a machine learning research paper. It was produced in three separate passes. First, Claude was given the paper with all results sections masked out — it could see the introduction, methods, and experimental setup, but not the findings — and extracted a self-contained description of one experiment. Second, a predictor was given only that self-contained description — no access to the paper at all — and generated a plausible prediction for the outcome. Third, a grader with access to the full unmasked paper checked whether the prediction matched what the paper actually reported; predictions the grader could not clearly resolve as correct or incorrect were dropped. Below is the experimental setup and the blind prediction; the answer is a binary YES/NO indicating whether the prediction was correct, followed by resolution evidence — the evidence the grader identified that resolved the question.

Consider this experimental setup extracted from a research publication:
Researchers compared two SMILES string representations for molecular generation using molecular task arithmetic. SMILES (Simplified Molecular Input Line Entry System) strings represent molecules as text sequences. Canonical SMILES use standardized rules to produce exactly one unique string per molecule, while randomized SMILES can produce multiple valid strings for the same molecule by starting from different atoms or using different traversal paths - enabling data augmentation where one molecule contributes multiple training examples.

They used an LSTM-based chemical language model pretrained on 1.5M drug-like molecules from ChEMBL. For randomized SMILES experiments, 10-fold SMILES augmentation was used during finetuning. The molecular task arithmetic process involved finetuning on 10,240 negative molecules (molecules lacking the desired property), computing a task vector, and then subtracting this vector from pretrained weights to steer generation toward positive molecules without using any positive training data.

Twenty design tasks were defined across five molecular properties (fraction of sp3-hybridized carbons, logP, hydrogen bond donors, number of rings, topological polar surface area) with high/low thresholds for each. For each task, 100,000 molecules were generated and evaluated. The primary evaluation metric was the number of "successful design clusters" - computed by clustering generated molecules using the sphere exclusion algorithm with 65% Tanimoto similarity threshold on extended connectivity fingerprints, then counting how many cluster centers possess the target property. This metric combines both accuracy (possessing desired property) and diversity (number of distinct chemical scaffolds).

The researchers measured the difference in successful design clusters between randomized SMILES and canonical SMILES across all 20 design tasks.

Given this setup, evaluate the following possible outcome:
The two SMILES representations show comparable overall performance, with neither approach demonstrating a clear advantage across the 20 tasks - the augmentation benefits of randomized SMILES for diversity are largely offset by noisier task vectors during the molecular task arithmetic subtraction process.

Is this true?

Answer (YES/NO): NO